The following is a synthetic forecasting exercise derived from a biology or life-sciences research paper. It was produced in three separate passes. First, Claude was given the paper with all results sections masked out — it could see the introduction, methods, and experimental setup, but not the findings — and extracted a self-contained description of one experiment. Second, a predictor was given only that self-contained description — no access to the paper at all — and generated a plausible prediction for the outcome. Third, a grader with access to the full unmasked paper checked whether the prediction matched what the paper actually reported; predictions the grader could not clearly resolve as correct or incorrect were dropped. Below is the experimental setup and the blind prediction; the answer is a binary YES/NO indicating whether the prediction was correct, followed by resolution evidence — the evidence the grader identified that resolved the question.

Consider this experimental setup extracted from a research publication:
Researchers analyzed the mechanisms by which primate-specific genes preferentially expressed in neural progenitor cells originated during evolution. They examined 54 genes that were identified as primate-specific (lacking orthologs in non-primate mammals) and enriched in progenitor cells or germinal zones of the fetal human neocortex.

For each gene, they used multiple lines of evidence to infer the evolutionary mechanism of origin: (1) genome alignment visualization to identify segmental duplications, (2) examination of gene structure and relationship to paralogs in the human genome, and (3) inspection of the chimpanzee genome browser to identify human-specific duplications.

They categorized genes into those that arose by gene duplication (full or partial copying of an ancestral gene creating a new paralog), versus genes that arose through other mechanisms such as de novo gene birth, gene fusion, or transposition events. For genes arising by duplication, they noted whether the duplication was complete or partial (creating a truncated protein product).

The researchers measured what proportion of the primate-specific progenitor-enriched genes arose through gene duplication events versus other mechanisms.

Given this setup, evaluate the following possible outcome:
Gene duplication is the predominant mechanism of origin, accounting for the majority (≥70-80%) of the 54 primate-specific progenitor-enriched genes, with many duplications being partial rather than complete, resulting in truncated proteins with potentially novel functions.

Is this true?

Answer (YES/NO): NO